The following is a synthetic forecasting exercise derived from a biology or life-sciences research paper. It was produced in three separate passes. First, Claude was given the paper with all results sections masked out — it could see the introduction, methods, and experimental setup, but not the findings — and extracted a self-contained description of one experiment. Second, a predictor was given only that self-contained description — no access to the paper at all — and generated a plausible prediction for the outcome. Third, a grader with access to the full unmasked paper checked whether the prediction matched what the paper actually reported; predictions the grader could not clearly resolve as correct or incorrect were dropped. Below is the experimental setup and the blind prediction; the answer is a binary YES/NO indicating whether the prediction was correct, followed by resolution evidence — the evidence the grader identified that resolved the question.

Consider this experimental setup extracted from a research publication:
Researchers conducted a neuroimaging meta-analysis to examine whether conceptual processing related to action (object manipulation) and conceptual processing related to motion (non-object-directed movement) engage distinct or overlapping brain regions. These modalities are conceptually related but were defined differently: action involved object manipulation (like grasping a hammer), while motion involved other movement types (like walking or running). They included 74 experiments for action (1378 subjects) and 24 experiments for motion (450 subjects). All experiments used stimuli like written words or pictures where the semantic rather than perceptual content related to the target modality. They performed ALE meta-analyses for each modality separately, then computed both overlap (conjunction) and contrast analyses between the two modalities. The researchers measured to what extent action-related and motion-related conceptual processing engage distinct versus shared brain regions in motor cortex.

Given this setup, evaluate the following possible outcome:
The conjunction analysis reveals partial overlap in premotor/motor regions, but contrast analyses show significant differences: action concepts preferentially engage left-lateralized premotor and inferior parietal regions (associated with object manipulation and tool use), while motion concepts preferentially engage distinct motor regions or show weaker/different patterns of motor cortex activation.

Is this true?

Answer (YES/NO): YES